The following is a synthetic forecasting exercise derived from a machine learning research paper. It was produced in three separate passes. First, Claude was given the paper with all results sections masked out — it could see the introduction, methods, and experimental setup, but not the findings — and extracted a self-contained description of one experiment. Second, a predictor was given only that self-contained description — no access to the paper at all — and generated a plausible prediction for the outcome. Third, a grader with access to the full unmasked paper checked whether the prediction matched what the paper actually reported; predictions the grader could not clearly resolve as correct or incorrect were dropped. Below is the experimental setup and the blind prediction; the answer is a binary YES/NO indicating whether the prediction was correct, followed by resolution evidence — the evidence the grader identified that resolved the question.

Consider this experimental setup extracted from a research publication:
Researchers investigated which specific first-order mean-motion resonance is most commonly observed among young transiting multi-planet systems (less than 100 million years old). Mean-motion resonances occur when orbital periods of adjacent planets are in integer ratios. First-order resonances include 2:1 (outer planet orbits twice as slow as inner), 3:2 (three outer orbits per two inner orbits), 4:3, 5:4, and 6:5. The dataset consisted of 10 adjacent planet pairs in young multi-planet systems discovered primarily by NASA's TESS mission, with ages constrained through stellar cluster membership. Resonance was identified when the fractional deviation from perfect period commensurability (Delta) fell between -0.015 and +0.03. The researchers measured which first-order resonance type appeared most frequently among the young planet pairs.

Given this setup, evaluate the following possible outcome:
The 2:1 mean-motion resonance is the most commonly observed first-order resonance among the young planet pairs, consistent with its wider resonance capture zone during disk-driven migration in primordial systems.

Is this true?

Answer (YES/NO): NO